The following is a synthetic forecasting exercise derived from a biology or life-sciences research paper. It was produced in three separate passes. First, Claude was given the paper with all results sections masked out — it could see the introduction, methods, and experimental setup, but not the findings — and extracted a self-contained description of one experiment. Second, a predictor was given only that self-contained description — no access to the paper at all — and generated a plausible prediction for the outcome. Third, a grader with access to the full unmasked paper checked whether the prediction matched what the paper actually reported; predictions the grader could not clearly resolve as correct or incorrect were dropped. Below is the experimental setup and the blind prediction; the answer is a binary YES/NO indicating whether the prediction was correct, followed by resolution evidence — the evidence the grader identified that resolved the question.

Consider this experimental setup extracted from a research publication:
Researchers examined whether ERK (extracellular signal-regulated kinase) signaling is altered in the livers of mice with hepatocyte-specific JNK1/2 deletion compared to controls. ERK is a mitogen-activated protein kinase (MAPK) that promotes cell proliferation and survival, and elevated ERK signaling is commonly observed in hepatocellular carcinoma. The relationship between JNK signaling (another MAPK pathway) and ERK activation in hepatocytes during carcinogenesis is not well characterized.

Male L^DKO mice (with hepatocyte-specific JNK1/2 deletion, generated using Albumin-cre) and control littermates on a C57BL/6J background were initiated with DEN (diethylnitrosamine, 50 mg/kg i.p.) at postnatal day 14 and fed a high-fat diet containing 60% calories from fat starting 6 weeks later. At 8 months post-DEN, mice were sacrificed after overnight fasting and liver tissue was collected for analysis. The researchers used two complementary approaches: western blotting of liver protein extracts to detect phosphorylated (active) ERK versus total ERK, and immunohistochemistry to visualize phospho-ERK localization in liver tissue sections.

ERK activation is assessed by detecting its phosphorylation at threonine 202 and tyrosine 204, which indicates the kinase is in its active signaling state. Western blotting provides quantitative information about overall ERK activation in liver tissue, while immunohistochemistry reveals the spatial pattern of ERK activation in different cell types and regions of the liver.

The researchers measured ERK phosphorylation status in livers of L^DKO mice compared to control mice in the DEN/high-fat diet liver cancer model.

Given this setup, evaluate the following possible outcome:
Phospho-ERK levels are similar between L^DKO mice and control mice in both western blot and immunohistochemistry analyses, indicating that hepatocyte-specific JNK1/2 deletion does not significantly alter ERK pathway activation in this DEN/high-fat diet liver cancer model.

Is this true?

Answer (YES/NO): NO